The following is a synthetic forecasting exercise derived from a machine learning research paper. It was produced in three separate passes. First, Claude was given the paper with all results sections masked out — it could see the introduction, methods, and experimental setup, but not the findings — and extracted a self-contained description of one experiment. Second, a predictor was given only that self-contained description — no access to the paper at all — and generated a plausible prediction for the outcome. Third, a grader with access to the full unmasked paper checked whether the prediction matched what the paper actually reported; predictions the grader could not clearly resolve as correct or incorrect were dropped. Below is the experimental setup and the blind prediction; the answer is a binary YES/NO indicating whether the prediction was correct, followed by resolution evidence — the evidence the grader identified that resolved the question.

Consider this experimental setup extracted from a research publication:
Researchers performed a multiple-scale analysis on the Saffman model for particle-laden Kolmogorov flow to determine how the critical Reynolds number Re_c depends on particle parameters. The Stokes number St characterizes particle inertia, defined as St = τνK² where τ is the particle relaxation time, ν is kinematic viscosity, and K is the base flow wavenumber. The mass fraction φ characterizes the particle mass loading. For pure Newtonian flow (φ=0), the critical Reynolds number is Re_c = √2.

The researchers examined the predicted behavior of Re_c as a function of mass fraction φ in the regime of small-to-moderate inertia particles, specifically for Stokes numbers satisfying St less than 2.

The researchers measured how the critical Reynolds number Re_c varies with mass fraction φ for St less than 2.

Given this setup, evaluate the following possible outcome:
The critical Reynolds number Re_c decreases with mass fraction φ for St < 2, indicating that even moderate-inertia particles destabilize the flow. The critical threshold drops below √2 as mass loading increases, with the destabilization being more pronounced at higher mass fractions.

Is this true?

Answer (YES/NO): YES